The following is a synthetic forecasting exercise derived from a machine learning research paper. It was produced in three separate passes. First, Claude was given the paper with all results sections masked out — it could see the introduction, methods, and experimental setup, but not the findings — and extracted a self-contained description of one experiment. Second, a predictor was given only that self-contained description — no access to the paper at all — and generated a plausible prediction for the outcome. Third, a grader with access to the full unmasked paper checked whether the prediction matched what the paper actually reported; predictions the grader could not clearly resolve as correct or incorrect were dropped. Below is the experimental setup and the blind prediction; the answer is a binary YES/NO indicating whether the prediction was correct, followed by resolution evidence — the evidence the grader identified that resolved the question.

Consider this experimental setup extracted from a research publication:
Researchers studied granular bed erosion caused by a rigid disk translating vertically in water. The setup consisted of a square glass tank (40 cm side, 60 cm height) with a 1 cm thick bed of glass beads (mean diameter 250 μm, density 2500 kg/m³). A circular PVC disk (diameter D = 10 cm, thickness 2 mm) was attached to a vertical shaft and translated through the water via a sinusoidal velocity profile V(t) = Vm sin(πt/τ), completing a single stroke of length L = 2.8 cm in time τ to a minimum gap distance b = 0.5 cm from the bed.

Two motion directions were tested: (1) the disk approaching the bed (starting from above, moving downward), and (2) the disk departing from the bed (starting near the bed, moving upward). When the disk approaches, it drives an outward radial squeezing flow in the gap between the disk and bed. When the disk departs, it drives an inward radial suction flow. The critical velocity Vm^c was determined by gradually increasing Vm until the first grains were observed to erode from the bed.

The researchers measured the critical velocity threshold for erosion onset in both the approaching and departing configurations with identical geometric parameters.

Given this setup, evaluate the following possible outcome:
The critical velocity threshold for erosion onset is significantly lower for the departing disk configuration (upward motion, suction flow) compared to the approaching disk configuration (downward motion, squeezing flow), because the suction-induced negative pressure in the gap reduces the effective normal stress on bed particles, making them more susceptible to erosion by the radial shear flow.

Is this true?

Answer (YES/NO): NO